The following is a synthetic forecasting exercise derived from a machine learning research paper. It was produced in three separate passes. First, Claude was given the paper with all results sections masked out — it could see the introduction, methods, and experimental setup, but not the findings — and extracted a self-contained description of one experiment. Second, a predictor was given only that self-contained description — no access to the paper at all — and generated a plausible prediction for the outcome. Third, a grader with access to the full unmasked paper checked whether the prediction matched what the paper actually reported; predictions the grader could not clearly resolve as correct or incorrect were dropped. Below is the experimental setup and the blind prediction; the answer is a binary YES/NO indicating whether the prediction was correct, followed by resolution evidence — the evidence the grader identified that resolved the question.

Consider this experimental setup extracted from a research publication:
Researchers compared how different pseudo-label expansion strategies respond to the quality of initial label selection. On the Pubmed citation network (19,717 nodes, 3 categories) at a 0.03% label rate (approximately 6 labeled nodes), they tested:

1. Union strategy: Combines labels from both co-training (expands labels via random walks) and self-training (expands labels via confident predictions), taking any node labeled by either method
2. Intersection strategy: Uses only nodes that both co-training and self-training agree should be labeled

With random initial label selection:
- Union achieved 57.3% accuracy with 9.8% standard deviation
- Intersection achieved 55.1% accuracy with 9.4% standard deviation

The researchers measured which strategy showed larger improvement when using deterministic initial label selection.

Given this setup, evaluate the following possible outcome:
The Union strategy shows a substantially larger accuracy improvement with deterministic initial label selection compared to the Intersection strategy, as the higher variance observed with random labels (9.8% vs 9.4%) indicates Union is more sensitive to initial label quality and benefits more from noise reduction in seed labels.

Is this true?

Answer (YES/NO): YES